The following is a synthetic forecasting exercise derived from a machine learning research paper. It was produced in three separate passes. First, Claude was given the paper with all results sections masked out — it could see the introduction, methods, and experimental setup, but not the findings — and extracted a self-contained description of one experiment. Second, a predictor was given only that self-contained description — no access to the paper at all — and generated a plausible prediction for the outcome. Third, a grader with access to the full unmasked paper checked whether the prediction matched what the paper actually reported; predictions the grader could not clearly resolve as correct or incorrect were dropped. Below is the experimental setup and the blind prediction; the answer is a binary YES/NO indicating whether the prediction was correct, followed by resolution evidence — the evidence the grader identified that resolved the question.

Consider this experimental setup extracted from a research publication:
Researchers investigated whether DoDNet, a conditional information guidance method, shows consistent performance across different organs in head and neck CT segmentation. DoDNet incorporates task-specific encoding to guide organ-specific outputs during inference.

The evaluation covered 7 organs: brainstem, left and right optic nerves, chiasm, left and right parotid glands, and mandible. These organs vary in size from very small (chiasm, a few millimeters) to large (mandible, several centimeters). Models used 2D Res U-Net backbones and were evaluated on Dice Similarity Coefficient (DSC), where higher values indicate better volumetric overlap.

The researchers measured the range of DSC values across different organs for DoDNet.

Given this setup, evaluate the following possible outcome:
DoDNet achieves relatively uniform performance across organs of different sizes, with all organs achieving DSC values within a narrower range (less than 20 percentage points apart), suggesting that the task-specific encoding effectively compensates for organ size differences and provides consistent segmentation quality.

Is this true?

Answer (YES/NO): NO